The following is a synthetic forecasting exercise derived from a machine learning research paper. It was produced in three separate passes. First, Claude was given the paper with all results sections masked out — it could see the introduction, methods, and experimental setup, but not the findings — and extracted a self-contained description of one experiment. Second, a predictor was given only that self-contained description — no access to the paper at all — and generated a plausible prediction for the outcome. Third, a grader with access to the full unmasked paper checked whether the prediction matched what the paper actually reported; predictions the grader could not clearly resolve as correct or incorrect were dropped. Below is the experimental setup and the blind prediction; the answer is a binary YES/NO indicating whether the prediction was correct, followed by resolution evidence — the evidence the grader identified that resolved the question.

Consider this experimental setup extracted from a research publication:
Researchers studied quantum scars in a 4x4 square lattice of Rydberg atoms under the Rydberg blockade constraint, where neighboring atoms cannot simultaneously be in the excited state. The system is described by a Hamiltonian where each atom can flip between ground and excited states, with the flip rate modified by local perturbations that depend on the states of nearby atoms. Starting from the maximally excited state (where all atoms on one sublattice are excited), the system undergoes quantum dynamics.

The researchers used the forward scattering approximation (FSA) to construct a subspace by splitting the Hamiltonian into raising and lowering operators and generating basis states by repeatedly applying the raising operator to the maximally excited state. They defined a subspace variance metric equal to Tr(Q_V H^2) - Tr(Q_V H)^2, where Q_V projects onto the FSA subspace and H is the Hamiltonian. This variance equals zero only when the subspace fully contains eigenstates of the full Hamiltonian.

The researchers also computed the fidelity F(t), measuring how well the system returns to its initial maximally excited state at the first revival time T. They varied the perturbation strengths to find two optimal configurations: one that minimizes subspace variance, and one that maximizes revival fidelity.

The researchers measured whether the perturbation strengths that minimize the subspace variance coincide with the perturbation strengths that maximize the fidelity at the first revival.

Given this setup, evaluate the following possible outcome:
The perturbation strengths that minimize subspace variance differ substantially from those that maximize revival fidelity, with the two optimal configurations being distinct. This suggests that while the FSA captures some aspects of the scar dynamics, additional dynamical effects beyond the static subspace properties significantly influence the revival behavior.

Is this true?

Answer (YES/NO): NO